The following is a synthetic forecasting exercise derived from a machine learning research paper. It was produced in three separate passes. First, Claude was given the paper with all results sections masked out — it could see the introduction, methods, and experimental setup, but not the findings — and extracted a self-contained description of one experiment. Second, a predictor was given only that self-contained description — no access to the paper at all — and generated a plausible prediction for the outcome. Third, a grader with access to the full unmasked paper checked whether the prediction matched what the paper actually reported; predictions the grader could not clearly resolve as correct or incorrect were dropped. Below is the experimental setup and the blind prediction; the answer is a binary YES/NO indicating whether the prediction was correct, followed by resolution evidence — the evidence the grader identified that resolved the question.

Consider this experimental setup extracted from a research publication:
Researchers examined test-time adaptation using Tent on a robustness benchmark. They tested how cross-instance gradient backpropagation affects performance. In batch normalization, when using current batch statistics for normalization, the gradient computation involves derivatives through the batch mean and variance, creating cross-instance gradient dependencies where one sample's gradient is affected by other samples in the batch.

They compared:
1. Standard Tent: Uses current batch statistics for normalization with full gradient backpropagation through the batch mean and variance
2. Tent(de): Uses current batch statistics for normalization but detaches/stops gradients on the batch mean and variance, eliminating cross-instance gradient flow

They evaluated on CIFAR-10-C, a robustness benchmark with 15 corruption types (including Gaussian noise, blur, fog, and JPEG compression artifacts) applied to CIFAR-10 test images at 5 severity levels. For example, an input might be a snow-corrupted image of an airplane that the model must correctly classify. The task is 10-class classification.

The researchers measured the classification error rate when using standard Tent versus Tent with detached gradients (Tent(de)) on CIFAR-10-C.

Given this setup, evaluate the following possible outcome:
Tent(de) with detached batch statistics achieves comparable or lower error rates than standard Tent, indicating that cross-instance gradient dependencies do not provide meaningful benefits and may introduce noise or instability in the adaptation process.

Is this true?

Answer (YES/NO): NO